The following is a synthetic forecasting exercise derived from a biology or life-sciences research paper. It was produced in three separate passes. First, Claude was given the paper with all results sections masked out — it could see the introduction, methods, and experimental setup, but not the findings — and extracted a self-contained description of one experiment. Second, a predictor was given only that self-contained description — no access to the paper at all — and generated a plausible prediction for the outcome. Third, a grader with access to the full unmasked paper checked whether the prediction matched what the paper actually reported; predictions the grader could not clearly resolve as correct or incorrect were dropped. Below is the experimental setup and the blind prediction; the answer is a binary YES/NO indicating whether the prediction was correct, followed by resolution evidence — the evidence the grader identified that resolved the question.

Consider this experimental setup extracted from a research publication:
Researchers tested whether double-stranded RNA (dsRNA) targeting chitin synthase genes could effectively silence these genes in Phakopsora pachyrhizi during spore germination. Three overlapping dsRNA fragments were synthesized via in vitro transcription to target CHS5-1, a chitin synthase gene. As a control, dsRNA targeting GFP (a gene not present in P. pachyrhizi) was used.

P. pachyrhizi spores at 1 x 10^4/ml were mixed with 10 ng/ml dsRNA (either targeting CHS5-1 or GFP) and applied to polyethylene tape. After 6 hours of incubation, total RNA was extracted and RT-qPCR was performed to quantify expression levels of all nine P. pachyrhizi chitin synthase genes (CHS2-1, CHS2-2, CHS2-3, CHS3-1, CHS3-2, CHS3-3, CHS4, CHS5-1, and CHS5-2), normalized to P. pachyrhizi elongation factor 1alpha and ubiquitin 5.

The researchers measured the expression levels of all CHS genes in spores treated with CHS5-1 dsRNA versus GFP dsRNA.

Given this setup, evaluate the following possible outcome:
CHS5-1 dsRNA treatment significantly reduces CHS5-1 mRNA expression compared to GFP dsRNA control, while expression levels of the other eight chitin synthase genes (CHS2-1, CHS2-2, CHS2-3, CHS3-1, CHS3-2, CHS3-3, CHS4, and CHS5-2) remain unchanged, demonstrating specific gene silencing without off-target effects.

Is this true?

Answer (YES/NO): NO